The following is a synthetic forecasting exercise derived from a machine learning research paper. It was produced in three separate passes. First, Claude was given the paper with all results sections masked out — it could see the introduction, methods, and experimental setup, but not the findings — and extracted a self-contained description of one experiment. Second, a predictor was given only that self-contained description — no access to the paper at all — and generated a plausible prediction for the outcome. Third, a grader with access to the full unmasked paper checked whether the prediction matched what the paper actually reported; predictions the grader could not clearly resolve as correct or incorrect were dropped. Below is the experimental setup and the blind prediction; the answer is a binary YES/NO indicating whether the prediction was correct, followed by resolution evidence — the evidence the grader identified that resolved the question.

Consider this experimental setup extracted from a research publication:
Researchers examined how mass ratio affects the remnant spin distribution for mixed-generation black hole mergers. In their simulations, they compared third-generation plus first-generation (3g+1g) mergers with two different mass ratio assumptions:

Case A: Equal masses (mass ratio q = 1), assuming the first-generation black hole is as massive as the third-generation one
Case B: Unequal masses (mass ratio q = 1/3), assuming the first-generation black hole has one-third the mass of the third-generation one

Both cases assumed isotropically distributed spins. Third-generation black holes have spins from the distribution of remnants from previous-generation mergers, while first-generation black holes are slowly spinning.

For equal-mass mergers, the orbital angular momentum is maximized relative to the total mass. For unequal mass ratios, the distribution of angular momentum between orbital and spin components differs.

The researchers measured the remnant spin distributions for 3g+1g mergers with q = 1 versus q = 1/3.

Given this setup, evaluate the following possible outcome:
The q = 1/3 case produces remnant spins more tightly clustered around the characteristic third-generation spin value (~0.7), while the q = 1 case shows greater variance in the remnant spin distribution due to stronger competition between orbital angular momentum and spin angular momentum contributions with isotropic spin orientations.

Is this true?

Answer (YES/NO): NO